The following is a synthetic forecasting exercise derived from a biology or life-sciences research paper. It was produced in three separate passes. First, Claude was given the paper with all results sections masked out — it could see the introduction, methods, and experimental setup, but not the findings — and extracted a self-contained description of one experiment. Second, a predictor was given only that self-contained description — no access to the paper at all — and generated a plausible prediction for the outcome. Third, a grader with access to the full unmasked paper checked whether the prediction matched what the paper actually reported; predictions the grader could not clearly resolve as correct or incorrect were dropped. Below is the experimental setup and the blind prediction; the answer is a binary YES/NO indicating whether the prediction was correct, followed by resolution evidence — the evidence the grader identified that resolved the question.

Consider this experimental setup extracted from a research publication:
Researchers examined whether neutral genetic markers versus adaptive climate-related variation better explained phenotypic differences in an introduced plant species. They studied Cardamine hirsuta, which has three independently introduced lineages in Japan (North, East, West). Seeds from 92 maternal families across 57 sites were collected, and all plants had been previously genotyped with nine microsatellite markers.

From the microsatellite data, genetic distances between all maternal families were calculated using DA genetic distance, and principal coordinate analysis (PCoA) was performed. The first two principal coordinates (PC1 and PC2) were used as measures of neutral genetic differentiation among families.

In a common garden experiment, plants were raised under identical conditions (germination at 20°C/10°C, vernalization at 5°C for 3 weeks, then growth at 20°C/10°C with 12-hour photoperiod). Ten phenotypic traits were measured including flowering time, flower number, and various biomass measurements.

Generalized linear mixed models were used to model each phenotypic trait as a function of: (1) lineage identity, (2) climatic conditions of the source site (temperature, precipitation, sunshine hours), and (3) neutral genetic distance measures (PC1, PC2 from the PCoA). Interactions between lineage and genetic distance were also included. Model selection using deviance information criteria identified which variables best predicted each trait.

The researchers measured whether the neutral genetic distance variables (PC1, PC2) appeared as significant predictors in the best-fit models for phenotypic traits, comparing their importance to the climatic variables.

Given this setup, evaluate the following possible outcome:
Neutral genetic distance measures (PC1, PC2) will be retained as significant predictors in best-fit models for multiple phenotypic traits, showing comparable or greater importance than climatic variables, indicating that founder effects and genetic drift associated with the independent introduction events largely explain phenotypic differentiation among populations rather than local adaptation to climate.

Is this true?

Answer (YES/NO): NO